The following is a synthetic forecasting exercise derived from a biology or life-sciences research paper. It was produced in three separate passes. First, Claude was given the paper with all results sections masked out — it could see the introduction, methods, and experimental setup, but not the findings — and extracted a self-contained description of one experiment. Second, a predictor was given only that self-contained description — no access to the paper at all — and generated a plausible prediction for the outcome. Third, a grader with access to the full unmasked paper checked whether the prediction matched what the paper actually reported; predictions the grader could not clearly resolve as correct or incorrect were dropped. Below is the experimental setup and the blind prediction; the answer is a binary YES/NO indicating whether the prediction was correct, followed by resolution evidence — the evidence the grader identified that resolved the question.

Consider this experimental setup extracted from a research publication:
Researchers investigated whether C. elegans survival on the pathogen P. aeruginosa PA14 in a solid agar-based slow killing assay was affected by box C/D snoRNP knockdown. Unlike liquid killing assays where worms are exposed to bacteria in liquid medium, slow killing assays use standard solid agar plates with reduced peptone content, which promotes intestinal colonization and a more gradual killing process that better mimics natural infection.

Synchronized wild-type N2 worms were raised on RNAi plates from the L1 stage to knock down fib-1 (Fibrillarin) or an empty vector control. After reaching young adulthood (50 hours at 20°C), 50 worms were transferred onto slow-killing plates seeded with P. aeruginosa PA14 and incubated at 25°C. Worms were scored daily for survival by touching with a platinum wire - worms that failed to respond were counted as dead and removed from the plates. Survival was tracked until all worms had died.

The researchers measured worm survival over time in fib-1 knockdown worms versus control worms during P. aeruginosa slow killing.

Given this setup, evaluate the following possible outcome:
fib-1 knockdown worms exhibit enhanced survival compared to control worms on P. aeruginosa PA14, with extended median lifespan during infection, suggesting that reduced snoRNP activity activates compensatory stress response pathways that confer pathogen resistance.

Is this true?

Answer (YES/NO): YES